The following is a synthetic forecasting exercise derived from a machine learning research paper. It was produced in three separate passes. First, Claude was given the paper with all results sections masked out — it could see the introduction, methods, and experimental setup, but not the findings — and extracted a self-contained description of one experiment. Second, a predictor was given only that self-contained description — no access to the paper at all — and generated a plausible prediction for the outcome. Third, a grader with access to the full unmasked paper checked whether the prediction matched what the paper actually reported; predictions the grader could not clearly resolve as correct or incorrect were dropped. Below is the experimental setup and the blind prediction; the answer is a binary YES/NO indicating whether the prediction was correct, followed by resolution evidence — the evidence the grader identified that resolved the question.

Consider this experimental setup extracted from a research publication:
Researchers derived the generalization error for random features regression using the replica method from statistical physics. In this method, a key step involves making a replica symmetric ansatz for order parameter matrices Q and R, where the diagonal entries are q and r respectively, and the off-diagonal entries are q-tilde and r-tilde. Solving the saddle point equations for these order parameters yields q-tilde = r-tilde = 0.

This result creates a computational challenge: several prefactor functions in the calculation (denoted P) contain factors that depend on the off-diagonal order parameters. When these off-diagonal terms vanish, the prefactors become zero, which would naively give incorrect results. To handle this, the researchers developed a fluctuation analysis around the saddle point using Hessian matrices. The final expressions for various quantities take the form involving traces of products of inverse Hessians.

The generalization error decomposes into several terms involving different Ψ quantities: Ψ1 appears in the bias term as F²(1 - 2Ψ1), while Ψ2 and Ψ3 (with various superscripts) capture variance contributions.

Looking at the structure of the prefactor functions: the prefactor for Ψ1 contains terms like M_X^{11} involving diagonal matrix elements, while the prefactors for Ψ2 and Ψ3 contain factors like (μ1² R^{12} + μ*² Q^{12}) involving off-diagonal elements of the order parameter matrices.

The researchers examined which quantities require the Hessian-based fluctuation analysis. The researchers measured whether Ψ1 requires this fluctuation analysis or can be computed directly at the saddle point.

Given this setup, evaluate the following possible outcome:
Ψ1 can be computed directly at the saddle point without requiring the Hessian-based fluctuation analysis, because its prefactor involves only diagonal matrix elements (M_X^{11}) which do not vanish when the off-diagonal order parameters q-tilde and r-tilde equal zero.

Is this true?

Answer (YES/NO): YES